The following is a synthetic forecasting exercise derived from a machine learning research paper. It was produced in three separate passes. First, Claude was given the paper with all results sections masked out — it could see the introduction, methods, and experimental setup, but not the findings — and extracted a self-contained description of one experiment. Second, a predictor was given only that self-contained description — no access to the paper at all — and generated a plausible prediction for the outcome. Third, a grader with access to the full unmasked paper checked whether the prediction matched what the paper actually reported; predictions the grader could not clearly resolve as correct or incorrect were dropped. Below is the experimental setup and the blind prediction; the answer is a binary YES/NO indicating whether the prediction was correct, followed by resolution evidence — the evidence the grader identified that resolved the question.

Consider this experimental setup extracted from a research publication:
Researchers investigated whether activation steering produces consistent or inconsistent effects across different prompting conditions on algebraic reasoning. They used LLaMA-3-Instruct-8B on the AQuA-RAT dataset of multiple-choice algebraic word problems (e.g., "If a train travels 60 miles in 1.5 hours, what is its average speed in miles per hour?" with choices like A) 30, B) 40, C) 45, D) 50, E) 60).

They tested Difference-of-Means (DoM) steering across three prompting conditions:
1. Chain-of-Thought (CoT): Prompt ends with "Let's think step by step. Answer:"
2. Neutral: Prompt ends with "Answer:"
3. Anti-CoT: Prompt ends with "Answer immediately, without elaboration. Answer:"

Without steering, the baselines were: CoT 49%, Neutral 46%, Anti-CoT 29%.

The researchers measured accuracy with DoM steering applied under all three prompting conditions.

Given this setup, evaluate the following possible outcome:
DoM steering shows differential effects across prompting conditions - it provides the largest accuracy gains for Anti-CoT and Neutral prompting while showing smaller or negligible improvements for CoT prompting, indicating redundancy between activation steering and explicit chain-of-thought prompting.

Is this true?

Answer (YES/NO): NO